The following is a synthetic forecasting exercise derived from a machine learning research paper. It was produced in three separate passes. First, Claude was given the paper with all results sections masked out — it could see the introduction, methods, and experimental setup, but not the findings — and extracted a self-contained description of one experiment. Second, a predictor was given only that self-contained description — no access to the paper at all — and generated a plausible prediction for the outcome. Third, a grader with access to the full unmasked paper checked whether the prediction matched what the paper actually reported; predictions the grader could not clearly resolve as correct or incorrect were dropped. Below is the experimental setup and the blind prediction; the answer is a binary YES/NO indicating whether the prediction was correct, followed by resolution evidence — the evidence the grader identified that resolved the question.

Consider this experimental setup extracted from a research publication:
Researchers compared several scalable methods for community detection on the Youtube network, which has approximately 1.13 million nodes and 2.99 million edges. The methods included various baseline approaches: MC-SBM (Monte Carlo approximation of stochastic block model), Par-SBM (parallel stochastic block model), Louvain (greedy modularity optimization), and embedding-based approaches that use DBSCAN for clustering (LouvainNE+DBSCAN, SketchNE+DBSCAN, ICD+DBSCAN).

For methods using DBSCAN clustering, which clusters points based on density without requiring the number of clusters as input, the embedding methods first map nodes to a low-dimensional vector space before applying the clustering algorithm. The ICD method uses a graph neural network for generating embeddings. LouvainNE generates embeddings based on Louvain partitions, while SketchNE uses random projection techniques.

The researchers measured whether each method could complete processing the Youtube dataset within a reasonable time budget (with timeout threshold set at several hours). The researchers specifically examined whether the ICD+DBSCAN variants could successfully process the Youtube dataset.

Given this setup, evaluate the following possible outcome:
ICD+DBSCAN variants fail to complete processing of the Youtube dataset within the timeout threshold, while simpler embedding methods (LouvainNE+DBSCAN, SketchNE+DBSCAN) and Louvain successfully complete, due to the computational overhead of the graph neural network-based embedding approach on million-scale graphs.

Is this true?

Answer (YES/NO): NO